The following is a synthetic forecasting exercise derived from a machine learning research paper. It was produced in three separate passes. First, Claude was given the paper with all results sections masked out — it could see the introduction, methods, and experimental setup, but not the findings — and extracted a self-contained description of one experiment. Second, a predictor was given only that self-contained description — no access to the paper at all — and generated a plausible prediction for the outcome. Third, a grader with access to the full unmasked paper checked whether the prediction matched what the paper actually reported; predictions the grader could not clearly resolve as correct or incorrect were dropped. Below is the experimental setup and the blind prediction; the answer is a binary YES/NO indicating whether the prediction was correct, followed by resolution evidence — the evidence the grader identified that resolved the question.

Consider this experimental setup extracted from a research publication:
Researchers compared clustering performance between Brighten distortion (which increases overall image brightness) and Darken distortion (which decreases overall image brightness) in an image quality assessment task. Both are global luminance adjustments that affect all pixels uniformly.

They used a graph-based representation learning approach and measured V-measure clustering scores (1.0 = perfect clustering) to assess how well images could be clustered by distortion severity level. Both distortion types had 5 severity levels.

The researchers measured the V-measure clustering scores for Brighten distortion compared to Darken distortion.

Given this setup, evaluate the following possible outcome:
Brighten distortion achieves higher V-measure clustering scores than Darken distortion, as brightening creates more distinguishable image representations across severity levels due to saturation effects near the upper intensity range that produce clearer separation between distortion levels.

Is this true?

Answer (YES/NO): YES